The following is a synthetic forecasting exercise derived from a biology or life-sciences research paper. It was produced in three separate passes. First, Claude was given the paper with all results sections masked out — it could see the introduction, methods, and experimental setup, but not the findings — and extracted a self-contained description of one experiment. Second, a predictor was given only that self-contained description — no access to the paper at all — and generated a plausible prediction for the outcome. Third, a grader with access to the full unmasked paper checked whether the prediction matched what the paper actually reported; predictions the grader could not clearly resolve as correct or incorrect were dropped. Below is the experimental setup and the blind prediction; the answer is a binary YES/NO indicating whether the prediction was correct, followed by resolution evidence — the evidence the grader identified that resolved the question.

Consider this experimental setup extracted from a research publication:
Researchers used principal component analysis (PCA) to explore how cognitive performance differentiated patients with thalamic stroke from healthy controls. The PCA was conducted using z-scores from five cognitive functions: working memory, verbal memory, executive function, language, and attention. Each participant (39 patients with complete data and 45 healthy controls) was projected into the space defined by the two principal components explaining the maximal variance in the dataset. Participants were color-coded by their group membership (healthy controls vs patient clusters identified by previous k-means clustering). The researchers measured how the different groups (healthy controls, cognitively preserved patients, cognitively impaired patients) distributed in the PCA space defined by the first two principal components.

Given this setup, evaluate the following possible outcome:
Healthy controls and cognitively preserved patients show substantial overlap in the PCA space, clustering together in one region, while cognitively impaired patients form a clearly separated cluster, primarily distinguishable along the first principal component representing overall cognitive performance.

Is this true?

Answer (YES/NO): YES